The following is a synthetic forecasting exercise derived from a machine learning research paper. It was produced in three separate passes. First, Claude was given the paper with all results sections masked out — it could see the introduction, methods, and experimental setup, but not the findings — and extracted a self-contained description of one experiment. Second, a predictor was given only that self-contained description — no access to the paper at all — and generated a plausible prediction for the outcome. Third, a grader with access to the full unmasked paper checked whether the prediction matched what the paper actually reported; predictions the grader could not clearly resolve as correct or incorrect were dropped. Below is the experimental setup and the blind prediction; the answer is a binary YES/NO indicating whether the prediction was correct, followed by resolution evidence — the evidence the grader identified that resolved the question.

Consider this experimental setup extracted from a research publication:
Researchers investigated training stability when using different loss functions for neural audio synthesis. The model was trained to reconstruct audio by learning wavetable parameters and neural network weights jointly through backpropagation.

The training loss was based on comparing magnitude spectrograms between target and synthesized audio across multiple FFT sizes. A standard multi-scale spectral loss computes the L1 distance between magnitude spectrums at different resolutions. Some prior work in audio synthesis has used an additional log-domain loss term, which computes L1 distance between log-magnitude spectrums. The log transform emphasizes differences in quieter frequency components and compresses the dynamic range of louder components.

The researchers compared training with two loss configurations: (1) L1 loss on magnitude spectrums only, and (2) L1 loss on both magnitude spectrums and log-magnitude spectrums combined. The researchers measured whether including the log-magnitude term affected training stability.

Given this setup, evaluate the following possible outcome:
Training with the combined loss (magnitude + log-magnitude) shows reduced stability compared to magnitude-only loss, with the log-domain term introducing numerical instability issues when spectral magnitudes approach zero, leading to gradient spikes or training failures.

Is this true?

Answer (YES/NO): YES